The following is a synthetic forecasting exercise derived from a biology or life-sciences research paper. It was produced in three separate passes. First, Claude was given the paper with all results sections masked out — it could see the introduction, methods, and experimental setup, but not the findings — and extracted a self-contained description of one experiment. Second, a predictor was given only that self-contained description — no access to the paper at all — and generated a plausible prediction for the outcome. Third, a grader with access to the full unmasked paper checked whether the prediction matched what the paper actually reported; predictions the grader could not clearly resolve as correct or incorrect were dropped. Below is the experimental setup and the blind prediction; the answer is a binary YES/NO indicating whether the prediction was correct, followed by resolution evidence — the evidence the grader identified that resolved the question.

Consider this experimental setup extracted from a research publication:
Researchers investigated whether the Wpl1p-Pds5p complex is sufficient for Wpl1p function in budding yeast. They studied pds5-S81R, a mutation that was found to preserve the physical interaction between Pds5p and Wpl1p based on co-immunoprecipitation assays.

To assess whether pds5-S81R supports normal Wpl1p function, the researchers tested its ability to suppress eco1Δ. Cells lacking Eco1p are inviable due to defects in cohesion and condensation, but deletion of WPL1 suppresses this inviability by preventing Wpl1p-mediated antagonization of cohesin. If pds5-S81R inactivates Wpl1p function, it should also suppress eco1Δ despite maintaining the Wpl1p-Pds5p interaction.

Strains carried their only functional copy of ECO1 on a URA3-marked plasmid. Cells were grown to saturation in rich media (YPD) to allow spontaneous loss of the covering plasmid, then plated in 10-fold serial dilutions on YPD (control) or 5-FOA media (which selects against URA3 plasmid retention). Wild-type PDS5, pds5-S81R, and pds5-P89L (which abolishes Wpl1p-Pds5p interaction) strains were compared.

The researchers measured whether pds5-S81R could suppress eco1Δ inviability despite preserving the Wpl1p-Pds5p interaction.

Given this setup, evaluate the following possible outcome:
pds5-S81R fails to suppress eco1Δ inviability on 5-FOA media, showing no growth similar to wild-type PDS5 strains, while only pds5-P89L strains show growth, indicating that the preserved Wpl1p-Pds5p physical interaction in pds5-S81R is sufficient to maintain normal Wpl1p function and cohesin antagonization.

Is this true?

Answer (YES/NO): NO